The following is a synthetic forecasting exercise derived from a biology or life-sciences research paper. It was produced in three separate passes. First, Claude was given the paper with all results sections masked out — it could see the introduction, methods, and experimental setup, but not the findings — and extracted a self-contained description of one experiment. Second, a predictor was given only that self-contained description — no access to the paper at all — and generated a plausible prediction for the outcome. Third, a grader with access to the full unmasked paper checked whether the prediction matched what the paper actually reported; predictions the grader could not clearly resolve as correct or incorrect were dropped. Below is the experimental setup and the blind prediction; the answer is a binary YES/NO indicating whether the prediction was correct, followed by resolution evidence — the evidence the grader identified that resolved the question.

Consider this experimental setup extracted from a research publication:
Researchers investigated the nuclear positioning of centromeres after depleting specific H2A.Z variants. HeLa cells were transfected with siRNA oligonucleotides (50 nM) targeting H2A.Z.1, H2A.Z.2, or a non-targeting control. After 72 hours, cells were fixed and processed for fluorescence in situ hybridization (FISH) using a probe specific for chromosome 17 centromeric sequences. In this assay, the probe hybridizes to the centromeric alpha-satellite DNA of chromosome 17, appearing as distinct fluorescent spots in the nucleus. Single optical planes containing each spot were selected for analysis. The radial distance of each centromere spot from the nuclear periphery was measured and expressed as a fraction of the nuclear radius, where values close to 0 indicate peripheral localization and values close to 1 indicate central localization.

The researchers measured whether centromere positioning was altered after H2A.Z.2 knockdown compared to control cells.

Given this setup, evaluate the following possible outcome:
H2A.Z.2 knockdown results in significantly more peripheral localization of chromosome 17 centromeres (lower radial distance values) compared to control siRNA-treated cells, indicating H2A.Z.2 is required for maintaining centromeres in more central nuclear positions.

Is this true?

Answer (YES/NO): NO